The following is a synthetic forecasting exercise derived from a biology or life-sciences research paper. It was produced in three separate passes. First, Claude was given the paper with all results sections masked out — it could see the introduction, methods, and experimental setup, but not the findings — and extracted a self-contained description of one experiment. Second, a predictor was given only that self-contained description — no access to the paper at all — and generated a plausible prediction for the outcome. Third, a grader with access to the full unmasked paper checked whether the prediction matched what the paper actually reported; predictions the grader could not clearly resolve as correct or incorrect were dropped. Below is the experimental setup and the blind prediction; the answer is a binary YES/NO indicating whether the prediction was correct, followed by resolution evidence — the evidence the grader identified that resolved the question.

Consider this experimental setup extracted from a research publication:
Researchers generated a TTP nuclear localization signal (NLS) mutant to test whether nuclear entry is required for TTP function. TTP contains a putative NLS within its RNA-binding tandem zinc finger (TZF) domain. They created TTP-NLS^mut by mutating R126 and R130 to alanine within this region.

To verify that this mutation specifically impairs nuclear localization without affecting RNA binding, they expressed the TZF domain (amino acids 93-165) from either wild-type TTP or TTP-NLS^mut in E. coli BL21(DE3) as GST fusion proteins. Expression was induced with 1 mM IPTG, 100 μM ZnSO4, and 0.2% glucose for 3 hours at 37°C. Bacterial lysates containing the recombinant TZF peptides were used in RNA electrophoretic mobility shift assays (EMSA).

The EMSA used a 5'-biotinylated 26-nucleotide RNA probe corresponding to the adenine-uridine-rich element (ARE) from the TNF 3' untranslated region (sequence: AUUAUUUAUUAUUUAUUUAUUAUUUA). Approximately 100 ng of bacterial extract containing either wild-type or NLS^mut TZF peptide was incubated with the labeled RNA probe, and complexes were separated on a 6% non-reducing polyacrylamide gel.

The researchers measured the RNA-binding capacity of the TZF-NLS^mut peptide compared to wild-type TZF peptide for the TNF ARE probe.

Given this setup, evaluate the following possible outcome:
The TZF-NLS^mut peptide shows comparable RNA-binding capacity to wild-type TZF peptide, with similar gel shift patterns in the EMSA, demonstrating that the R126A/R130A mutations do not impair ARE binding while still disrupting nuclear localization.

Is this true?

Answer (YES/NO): NO